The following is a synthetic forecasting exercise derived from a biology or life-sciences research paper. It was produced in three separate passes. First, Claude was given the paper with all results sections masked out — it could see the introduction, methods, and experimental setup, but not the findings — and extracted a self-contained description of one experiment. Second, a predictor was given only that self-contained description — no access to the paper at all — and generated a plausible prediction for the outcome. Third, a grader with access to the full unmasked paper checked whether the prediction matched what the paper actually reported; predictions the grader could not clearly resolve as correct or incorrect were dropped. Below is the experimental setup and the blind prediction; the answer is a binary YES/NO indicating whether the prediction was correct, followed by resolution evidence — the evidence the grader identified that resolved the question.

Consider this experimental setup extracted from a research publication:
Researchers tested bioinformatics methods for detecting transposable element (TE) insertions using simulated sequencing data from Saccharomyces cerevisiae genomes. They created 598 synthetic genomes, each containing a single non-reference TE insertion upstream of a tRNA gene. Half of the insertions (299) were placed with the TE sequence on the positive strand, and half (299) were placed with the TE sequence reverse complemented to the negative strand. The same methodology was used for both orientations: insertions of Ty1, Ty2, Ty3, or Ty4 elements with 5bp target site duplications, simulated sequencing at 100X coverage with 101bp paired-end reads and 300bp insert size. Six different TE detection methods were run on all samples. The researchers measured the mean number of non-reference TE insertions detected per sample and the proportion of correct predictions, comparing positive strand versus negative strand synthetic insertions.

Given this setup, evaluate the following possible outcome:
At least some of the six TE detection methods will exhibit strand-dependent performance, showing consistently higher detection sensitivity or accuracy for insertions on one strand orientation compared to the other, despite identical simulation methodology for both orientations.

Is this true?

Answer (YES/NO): YES